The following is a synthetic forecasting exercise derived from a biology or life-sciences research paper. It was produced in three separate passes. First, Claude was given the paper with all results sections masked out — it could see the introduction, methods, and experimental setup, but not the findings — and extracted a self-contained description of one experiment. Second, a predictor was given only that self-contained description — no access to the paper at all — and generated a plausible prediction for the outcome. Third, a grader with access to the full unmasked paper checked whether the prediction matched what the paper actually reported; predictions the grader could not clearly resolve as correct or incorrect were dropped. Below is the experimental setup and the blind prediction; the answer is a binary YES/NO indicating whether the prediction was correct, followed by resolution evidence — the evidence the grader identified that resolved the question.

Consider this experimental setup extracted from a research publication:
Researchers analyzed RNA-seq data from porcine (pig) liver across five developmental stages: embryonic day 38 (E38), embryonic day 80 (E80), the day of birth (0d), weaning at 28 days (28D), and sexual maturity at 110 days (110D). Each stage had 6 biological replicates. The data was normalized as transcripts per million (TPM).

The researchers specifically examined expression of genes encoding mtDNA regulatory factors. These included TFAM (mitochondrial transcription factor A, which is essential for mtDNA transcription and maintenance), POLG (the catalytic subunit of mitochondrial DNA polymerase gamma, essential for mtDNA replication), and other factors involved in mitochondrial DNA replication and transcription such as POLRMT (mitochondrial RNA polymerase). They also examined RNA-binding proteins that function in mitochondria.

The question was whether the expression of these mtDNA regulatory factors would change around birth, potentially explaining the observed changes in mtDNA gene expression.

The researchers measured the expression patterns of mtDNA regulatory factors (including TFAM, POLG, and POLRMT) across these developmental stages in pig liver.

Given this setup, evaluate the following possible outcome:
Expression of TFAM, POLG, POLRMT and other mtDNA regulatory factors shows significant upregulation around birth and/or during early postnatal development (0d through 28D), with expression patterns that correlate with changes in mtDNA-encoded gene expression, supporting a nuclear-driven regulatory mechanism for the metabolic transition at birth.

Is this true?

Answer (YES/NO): NO